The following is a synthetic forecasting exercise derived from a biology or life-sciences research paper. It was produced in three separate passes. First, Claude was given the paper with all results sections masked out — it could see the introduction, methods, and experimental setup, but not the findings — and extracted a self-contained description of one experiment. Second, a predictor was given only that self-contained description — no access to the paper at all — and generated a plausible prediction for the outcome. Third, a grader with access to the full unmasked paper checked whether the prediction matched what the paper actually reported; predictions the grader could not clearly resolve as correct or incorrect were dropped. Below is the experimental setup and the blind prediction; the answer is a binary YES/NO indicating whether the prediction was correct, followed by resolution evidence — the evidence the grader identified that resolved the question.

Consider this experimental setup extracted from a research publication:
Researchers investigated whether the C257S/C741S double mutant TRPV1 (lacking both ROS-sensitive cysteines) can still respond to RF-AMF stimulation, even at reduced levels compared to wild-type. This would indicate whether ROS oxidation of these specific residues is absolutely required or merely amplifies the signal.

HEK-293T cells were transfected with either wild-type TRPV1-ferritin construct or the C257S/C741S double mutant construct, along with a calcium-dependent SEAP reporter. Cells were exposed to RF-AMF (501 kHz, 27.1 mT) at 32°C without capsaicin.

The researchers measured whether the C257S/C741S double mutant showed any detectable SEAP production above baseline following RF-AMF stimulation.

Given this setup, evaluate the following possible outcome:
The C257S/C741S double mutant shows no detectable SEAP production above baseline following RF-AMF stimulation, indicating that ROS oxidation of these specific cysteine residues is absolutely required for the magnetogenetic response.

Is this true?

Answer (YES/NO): YES